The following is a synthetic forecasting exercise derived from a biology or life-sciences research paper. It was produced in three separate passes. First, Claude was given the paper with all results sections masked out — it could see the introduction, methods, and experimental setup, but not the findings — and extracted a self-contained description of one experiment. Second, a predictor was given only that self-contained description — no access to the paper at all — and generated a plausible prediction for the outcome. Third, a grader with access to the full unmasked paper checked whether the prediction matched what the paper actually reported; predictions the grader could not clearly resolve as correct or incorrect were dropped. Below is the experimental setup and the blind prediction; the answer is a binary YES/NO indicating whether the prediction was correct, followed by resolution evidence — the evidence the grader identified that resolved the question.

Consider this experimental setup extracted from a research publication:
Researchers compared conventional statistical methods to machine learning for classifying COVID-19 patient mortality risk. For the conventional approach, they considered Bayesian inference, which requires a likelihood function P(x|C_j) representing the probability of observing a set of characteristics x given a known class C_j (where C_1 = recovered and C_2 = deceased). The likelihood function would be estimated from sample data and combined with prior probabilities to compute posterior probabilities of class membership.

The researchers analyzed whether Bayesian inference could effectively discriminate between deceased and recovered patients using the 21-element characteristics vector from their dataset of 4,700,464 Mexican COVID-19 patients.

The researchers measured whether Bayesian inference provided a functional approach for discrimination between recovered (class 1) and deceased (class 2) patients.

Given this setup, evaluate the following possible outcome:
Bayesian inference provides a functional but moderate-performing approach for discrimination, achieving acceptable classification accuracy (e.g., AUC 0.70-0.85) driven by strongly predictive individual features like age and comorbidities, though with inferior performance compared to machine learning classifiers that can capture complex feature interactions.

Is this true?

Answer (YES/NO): NO